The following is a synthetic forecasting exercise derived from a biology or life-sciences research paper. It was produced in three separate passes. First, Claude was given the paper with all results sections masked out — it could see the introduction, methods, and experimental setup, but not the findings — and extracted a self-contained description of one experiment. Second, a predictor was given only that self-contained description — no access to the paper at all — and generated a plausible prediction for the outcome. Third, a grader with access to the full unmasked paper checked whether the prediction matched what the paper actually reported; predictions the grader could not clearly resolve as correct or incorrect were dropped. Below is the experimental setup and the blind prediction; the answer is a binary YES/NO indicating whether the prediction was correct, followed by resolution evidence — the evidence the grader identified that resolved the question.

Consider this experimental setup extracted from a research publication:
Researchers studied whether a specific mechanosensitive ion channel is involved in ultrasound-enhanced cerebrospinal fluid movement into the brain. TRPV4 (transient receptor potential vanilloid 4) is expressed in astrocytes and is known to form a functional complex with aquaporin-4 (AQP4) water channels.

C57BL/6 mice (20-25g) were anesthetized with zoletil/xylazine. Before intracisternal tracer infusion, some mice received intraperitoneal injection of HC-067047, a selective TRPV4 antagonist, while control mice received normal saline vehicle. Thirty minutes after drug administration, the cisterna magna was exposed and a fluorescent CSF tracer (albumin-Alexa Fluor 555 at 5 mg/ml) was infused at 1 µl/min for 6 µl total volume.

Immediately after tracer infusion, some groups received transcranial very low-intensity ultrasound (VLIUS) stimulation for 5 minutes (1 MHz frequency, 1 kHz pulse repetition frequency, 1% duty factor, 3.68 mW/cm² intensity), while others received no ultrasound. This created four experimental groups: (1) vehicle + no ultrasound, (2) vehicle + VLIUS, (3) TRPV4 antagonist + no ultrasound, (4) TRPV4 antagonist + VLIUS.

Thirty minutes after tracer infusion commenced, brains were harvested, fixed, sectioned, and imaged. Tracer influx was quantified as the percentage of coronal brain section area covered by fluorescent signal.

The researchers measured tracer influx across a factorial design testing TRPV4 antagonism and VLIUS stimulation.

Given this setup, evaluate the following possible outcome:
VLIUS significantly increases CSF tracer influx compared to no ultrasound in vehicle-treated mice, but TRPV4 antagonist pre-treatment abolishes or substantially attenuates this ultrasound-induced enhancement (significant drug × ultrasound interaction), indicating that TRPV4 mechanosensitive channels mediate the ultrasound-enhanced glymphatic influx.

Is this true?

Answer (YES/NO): YES